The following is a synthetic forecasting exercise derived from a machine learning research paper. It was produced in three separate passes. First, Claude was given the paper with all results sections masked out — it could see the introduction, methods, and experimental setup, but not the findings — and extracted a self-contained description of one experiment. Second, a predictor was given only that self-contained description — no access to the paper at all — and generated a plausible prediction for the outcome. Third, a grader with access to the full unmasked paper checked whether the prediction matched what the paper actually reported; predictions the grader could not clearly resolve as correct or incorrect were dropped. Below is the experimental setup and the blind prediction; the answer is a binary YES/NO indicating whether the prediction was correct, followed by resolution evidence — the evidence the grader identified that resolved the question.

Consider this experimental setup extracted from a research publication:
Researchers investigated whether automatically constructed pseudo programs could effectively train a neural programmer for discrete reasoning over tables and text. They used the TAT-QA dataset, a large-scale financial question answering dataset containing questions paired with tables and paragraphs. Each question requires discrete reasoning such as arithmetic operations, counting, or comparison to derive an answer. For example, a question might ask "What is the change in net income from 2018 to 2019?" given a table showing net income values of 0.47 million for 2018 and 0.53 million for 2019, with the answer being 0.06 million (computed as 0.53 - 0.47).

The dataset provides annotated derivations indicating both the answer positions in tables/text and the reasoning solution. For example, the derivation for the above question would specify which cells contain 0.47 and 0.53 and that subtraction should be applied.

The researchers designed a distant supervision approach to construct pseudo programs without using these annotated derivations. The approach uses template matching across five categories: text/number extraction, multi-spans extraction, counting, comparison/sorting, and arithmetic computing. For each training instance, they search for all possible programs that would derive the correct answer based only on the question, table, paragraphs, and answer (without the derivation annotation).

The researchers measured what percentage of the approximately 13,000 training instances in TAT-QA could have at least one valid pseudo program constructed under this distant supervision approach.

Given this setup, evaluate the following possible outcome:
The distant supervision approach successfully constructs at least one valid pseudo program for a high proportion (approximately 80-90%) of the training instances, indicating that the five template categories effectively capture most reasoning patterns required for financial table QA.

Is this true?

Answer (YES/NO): YES